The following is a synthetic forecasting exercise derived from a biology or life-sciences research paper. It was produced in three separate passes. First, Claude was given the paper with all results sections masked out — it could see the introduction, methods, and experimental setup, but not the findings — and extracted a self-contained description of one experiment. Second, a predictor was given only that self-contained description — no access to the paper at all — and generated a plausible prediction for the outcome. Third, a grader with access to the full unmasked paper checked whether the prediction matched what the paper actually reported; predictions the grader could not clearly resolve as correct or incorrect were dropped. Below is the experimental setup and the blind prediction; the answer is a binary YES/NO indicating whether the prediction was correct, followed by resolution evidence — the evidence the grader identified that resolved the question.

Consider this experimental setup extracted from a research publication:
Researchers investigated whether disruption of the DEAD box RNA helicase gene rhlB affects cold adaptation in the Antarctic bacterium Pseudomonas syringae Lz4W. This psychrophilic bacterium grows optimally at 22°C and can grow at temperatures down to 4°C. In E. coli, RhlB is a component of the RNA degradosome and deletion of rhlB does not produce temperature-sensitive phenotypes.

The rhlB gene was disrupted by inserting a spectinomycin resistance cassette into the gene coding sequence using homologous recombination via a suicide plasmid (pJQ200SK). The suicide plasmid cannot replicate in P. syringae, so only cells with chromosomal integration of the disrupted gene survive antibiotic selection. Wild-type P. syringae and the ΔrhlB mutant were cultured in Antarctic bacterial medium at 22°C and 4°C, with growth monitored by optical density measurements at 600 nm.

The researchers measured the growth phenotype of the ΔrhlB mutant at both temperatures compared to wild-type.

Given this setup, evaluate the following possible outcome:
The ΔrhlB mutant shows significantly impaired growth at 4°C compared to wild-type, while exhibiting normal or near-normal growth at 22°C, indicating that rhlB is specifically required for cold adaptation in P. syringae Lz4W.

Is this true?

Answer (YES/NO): NO